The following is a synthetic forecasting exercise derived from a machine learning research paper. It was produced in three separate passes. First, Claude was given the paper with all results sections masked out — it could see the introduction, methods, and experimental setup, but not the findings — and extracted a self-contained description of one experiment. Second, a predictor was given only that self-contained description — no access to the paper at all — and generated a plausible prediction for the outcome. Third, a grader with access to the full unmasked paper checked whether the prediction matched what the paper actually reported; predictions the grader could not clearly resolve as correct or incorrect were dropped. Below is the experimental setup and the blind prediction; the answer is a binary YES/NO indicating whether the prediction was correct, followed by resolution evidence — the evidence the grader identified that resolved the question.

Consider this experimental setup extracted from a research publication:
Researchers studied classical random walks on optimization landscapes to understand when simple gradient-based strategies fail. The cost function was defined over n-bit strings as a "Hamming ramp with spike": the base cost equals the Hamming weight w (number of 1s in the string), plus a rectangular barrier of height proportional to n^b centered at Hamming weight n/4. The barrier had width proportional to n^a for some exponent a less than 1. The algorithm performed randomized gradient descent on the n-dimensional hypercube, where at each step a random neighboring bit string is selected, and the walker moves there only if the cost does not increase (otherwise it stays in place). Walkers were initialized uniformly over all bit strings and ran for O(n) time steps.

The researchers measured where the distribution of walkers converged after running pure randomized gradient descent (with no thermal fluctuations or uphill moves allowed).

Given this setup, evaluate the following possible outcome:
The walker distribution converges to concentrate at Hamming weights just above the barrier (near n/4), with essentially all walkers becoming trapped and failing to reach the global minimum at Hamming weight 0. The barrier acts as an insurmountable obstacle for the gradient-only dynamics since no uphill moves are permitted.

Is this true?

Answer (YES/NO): YES